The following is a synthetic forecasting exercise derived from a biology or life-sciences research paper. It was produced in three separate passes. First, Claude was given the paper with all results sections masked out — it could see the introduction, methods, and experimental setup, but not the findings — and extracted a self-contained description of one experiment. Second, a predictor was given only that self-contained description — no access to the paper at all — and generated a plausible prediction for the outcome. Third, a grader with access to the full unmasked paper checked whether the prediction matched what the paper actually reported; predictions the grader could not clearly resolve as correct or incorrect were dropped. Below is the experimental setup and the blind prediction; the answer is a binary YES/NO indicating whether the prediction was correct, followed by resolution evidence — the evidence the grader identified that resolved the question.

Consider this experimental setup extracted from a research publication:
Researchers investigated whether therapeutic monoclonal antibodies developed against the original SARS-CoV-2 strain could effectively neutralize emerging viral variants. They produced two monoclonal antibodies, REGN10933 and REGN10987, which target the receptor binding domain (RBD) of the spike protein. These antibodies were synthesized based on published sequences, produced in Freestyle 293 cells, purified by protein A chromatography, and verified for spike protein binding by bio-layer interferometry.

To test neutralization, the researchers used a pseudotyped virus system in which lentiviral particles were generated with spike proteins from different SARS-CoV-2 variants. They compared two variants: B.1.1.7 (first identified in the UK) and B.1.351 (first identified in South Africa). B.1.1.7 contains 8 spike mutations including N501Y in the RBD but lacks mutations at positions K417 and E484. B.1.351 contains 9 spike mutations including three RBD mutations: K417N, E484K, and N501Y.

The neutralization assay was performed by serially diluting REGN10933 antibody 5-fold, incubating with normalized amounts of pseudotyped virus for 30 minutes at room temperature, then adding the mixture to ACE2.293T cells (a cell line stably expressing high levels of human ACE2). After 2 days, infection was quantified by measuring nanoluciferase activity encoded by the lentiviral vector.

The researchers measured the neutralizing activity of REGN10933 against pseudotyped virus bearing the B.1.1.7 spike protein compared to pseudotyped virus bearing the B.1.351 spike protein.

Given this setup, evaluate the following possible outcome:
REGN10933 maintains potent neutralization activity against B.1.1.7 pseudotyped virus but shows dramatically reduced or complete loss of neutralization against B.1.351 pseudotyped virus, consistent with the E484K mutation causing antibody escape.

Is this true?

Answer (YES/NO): YES